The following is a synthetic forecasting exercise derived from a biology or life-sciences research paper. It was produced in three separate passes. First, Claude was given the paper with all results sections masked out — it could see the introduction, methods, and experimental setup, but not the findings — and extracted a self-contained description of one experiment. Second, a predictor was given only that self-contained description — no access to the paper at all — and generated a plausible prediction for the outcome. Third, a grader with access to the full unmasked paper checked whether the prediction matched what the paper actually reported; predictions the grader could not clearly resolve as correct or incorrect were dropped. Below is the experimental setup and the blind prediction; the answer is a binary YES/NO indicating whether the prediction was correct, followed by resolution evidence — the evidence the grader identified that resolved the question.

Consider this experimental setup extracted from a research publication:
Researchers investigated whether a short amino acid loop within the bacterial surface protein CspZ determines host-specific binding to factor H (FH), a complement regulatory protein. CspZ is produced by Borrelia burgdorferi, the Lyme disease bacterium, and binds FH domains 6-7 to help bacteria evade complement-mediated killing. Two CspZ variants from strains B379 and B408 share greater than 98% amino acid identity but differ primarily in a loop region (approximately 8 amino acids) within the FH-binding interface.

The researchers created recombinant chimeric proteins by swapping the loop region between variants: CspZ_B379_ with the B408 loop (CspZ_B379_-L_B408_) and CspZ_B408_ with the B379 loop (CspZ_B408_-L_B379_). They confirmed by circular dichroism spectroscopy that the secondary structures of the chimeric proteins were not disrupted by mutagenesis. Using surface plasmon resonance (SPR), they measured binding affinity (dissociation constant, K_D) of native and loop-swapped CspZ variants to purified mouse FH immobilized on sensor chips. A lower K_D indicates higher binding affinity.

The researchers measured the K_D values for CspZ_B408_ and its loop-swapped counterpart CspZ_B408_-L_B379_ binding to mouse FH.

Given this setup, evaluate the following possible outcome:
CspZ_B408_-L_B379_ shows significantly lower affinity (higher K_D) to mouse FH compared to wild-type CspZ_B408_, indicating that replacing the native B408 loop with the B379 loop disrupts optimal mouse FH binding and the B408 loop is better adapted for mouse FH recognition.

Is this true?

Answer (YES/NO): YES